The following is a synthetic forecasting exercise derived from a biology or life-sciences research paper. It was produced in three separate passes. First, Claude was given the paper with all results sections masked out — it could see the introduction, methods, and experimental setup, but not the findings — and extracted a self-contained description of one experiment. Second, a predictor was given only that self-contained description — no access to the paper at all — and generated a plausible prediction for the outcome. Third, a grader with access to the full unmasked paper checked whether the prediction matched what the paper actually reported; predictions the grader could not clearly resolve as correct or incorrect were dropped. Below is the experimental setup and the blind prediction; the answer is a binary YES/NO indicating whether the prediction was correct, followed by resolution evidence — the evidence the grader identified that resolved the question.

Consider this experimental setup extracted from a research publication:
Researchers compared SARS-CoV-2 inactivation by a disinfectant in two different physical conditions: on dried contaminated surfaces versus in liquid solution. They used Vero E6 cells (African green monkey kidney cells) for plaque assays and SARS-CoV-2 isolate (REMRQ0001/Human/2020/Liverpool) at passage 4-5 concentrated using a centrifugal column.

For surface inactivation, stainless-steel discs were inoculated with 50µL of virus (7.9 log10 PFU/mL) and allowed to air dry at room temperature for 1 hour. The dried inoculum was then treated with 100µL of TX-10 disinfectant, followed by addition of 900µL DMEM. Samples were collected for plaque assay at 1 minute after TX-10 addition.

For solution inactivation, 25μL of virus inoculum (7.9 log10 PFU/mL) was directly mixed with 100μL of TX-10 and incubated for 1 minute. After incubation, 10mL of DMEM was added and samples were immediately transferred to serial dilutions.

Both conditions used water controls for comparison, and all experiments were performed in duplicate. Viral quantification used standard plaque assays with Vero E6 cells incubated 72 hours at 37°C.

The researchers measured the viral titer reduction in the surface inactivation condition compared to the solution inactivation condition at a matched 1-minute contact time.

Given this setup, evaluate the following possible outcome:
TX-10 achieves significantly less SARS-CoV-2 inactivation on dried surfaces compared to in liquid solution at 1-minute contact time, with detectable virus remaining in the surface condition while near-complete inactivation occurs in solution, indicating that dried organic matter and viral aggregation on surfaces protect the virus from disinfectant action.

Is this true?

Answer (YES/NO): NO